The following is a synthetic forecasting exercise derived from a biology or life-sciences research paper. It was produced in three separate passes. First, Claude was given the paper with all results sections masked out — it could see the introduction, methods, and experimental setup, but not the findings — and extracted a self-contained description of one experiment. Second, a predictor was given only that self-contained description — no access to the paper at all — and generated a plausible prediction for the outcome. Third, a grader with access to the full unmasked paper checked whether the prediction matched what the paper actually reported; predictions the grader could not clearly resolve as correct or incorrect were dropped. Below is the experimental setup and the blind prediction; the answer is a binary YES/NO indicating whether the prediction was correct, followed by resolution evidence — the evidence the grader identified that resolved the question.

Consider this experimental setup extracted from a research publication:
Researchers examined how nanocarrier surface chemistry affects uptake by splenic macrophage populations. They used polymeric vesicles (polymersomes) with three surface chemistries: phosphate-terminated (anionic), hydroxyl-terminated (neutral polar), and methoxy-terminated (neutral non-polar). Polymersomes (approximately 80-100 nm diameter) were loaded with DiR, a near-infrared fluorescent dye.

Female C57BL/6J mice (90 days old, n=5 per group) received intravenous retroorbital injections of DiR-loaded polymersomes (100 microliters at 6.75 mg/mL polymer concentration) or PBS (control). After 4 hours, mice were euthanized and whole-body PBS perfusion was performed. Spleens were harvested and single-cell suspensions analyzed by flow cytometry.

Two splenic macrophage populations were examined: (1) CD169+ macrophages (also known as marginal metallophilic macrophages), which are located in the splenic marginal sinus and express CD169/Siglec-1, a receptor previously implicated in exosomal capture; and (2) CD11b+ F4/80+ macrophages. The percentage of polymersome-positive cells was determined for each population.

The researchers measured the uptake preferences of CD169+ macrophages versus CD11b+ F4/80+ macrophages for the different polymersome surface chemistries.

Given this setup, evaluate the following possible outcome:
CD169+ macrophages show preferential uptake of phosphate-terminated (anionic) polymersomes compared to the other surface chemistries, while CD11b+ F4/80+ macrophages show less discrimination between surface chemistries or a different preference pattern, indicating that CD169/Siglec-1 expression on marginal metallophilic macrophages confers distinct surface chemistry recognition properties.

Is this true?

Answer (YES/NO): NO